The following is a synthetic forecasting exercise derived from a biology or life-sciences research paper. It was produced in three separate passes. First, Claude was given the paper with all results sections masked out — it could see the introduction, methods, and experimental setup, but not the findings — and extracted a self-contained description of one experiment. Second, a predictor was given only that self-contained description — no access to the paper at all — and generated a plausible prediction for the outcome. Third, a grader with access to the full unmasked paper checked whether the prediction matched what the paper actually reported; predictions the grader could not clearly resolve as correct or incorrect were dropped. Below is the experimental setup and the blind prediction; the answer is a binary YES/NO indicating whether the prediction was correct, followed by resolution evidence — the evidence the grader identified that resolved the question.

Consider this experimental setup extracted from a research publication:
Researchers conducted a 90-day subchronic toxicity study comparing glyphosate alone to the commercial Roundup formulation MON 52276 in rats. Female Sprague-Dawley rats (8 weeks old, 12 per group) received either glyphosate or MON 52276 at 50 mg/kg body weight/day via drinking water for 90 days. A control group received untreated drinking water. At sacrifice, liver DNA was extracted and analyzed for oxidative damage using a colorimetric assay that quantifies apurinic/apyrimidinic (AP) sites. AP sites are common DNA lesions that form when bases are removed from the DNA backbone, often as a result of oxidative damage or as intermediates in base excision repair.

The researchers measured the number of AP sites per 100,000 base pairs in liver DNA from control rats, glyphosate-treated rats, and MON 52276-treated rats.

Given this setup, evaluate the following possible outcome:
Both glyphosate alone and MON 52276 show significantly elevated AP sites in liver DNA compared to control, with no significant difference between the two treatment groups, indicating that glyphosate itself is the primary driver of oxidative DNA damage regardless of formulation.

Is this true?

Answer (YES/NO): NO